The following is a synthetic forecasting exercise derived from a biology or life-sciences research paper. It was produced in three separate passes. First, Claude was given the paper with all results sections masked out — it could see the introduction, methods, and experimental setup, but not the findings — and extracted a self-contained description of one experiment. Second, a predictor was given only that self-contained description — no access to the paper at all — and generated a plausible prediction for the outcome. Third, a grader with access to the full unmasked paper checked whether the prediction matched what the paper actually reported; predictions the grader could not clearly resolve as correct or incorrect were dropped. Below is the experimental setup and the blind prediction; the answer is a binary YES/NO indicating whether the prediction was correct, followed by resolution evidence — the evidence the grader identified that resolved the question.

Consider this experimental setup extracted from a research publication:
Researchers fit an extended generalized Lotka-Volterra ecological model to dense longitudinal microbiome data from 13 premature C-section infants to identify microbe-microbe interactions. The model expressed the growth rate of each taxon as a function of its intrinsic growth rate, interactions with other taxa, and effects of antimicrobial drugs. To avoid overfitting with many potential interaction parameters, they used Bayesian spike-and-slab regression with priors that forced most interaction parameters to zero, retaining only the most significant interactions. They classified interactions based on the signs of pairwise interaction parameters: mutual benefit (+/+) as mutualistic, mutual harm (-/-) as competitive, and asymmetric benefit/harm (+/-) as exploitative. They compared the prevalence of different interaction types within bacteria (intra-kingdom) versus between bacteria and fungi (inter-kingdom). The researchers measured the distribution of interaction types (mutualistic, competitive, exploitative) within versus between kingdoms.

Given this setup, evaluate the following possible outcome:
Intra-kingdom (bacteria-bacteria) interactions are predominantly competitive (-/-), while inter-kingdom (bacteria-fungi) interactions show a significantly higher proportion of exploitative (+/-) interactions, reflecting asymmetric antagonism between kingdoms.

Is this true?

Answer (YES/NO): NO